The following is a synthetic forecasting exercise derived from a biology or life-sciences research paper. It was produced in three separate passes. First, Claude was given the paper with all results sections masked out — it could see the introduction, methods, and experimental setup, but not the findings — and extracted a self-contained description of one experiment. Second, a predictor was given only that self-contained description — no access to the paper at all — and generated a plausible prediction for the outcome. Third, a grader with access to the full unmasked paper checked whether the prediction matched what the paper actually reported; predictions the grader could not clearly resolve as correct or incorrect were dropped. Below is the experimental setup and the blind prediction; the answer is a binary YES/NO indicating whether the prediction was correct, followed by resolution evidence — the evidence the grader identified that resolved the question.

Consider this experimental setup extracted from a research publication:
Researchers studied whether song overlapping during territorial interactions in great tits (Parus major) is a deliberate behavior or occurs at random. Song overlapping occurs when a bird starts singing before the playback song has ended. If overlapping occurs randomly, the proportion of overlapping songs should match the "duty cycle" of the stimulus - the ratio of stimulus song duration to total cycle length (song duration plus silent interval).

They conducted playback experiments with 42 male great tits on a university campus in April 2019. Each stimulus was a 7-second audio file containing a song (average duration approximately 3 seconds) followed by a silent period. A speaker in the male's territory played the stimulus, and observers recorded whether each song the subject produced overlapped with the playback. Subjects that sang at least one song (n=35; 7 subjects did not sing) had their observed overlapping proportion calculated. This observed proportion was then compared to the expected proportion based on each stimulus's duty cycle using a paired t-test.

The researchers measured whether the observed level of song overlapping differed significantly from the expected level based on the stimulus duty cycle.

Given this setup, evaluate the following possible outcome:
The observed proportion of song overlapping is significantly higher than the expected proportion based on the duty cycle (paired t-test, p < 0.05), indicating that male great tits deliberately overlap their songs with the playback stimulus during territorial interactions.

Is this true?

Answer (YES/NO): NO